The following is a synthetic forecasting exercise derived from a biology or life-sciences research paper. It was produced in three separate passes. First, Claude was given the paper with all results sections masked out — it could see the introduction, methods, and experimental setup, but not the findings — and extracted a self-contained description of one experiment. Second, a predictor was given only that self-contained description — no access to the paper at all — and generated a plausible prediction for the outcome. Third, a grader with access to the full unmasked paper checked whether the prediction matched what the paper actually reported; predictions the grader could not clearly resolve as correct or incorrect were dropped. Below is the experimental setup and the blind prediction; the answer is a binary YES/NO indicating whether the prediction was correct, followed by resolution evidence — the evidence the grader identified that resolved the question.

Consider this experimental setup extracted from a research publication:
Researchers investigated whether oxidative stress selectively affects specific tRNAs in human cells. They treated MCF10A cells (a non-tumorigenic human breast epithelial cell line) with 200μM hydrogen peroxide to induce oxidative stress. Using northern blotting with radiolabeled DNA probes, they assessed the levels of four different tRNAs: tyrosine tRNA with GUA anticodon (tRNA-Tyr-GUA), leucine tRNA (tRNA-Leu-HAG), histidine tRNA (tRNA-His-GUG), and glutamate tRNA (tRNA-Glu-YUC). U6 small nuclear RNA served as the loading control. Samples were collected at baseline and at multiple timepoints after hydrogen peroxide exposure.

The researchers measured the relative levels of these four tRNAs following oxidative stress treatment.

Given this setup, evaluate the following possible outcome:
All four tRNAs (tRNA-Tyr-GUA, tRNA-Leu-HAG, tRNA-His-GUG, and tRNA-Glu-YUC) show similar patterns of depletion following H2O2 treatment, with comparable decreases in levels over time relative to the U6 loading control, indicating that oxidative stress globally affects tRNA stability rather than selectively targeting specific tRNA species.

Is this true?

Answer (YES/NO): NO